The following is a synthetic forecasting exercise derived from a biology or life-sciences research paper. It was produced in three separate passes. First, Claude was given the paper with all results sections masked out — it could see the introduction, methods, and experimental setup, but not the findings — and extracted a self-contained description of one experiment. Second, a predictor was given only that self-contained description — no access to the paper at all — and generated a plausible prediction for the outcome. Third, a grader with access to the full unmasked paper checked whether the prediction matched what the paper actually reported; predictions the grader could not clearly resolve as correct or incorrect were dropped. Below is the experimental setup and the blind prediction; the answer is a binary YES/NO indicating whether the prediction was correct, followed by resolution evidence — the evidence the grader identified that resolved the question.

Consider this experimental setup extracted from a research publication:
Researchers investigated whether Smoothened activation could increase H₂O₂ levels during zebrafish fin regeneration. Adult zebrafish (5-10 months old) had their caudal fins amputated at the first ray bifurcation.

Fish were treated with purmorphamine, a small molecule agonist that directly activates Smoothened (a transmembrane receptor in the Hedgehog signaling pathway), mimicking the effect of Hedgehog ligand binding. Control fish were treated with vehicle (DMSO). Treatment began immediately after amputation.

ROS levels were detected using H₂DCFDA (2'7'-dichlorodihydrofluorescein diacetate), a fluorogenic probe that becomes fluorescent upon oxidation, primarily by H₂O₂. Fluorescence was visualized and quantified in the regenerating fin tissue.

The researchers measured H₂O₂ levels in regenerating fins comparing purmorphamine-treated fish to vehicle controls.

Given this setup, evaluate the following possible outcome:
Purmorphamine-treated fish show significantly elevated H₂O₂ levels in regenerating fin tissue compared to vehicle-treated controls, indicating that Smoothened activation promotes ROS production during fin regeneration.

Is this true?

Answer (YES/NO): YES